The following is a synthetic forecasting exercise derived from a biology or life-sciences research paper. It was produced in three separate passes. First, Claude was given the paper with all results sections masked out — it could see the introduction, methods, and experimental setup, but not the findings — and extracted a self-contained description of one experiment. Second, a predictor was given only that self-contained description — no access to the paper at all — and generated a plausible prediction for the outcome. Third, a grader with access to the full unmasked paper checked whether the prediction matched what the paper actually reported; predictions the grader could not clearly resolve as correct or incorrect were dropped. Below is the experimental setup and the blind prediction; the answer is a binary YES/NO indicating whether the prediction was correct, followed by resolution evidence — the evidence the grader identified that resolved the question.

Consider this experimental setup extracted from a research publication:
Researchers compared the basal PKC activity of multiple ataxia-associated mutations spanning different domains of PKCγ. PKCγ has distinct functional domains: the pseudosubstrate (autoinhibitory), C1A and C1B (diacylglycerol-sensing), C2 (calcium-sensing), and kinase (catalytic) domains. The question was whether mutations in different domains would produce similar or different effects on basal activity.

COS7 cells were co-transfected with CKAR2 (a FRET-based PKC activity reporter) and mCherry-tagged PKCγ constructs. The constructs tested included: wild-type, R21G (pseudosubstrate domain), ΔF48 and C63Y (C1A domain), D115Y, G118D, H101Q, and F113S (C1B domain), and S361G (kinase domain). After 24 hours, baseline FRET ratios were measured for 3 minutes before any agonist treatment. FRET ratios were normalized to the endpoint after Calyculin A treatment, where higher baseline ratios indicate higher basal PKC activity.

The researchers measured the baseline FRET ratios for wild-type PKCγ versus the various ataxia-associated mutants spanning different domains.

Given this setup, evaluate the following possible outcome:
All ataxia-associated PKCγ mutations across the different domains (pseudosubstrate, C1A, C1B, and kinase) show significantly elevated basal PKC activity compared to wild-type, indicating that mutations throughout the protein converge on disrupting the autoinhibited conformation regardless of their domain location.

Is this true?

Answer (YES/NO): YES